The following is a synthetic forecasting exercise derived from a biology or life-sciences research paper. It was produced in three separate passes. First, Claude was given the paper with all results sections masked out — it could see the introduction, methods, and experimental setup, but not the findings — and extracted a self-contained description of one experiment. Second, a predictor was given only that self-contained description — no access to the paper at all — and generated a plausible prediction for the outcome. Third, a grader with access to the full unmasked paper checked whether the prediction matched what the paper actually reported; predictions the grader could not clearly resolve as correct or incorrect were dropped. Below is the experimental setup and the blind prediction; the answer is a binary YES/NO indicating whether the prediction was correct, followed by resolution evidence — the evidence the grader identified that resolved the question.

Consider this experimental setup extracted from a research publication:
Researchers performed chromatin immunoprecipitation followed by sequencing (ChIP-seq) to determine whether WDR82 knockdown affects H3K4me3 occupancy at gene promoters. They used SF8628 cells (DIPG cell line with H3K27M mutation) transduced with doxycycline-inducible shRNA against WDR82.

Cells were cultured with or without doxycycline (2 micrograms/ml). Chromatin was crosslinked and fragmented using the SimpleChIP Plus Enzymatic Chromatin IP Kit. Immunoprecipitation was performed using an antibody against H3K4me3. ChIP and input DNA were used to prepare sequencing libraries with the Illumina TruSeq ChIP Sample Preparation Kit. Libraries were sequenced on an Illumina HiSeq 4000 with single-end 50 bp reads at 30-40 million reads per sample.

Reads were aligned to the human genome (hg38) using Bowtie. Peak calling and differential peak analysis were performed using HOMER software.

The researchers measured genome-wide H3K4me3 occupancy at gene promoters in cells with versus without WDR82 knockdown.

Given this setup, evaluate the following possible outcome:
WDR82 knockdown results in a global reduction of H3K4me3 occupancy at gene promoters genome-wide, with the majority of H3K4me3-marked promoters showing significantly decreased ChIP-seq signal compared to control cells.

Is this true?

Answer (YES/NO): NO